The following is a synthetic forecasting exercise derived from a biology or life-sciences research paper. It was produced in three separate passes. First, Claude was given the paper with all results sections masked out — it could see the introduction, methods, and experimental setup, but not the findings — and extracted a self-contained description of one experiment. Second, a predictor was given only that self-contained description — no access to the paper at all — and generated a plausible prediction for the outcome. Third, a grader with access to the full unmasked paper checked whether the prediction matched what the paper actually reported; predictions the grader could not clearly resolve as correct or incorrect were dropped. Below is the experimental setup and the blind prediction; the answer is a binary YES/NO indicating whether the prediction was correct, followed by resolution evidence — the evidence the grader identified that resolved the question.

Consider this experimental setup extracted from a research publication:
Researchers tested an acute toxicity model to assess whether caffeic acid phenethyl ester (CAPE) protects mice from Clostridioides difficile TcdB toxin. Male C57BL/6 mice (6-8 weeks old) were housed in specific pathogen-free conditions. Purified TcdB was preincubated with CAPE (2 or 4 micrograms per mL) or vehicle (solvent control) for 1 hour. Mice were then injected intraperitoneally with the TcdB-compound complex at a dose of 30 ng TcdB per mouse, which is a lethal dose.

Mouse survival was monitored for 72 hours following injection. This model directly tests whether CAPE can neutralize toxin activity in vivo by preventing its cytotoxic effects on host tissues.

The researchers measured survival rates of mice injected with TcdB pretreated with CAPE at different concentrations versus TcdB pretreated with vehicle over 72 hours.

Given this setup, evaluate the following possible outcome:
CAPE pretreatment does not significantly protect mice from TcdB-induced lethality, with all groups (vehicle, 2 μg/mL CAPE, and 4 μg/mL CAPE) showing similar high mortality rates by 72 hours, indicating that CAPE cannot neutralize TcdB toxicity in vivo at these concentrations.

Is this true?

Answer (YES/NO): NO